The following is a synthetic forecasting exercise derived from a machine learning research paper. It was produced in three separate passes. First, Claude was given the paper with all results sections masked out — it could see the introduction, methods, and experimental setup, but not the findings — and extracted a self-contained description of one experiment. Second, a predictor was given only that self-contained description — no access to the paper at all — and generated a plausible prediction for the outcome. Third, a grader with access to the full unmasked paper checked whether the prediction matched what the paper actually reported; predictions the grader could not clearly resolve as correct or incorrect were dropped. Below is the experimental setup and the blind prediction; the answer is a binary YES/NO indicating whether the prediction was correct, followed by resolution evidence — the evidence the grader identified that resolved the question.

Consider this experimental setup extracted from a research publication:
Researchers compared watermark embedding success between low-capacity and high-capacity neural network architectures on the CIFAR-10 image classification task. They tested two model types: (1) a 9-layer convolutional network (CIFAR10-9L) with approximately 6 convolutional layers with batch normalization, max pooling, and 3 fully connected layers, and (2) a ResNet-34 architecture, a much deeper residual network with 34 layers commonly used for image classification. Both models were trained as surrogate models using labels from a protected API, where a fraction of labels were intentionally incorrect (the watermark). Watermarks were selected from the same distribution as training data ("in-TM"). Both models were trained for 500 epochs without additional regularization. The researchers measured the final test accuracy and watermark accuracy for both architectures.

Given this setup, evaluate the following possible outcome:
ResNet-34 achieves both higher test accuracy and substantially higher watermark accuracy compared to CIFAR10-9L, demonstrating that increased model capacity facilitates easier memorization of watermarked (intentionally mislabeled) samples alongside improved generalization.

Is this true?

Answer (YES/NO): YES